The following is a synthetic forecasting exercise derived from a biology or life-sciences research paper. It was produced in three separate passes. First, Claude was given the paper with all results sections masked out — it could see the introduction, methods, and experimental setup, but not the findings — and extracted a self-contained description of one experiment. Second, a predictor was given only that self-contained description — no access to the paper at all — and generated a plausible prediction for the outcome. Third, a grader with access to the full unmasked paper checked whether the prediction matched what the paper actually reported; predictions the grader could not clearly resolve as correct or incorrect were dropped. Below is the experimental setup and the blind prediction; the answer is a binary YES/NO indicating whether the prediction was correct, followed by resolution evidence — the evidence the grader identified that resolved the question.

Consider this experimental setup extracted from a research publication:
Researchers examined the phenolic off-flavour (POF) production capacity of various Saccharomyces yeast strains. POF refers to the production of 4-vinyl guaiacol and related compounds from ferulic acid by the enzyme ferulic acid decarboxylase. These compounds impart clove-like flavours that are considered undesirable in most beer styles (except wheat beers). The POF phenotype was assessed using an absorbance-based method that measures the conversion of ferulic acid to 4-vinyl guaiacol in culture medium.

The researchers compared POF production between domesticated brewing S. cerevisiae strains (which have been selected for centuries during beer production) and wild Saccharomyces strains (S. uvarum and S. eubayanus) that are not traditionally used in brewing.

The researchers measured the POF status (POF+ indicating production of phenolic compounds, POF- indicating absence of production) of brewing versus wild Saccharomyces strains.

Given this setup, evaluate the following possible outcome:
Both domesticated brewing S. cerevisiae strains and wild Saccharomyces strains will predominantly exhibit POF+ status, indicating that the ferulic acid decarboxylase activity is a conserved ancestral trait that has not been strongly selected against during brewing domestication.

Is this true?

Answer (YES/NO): NO